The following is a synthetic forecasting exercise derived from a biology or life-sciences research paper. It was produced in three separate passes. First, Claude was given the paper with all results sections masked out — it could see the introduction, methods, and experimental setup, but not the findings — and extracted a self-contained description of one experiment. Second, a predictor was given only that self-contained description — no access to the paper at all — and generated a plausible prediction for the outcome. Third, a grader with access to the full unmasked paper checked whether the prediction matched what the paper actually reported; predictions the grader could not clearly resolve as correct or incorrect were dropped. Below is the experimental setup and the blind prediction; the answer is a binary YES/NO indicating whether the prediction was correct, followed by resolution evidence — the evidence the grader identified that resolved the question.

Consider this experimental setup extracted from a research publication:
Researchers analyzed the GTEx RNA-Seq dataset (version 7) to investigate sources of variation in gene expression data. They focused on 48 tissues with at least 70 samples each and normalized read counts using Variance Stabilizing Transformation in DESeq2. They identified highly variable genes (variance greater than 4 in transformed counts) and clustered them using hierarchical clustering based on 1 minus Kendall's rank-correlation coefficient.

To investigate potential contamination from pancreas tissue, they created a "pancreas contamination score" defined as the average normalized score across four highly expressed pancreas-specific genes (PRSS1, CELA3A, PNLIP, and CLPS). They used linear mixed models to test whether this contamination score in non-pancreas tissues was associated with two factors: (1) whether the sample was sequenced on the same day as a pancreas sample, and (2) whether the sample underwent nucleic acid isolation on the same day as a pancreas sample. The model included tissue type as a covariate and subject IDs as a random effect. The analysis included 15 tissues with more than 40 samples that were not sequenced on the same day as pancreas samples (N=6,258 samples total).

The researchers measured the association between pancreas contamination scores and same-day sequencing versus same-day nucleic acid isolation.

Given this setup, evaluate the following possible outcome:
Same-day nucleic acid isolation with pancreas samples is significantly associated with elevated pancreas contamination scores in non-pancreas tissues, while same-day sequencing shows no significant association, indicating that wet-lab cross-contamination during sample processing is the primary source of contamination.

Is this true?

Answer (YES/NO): NO